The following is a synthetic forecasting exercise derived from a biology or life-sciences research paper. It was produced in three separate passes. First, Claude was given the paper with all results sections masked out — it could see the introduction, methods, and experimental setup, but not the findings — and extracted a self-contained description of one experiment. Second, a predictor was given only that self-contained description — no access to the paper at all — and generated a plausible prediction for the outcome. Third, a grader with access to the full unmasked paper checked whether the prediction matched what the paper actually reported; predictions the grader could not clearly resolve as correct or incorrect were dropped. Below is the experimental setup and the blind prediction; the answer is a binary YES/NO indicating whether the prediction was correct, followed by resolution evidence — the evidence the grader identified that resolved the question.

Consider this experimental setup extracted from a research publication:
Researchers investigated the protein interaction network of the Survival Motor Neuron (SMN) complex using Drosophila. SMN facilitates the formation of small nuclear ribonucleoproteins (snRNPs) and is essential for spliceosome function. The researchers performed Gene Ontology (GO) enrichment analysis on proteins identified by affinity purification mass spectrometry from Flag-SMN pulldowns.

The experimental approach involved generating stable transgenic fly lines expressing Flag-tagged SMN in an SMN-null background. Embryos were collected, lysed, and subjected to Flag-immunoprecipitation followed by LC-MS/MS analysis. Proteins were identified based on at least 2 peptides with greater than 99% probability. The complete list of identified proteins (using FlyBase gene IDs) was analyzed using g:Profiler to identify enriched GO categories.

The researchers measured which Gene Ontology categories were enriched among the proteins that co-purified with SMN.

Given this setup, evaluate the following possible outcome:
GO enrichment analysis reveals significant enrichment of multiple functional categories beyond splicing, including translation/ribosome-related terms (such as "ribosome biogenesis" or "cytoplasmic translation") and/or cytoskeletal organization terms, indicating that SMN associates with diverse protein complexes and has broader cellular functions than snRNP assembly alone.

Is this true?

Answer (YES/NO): NO